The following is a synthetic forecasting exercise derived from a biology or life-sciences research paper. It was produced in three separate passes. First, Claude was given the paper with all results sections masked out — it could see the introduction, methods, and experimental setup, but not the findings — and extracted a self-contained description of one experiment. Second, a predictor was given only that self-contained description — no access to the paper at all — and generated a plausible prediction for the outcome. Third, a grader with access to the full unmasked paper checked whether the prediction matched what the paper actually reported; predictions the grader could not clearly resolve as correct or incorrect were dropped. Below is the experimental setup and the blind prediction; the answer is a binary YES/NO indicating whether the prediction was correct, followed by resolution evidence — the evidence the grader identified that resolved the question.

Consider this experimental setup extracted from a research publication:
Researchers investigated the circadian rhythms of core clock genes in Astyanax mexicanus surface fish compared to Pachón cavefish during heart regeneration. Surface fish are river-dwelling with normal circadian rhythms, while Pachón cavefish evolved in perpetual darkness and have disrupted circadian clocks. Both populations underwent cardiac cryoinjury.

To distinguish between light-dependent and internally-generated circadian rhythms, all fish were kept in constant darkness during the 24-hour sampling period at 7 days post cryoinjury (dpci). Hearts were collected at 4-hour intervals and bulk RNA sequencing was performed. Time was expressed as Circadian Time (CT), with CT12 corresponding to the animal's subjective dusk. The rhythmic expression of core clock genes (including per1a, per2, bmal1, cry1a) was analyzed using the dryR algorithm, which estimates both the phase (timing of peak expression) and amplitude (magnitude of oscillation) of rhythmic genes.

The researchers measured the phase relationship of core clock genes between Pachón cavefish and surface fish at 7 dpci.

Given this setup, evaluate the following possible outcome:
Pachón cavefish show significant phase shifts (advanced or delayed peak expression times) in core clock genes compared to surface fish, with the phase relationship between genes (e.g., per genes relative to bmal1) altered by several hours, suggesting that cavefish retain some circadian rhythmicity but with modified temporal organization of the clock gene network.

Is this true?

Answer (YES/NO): YES